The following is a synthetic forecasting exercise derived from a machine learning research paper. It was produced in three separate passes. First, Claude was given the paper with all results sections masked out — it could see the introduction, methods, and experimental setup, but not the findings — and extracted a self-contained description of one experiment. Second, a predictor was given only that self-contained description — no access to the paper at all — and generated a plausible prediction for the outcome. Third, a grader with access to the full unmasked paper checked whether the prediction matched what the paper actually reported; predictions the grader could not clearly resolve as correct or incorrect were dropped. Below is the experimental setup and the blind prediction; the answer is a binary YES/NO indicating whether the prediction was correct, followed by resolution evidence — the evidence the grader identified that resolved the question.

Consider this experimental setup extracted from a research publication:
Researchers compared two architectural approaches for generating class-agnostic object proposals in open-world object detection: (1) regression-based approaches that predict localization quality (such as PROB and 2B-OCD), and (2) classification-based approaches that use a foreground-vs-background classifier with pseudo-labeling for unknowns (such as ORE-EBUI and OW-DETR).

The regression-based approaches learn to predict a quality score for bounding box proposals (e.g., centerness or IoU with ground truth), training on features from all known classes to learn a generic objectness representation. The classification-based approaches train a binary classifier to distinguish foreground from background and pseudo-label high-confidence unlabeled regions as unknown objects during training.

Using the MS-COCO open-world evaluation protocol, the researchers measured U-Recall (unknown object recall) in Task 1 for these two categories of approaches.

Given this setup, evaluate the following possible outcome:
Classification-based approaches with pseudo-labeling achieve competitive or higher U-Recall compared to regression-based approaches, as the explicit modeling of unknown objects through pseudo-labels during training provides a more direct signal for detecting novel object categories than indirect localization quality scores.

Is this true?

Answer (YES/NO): NO